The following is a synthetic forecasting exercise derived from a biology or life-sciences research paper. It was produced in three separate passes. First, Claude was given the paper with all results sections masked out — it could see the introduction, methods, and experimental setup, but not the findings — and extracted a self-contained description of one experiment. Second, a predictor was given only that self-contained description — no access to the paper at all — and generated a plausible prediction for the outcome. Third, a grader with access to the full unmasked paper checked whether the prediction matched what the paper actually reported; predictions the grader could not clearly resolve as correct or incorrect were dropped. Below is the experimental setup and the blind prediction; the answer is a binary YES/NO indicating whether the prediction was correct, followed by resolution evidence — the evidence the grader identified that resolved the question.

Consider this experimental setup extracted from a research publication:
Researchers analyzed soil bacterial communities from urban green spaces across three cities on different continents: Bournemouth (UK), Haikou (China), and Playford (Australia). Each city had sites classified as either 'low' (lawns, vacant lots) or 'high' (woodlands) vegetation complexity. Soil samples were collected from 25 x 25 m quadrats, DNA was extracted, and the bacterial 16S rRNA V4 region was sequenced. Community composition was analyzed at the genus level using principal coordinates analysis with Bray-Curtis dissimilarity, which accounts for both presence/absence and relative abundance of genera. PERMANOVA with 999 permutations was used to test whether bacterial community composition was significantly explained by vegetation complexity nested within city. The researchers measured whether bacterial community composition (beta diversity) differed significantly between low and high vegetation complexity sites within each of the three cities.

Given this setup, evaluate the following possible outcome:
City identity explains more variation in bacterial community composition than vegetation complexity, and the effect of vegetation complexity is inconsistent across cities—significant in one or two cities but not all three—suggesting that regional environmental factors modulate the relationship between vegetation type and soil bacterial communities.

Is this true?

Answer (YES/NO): YES